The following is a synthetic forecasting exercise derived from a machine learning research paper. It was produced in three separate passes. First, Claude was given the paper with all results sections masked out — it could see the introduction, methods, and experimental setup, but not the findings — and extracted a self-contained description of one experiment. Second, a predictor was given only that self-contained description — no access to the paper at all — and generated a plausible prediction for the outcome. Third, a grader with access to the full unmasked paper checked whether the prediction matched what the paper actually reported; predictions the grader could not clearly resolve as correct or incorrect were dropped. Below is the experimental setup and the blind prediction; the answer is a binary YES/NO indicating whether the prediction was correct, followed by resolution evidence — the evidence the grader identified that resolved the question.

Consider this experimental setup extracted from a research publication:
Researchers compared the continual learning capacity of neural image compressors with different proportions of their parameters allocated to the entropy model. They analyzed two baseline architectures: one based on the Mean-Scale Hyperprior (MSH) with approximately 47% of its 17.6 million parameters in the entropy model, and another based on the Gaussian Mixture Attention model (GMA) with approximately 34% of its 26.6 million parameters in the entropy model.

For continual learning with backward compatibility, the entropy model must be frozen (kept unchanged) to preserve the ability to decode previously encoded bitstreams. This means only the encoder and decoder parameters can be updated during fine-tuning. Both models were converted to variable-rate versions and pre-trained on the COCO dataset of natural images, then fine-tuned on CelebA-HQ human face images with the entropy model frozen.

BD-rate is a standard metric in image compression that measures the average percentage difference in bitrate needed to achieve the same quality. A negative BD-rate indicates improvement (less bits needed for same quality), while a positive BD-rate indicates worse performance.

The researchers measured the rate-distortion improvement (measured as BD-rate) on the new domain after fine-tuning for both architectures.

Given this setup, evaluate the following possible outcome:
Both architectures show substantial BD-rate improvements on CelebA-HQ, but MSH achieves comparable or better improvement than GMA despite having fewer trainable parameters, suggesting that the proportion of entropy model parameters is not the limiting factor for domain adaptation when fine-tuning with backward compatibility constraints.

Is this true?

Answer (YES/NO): YES